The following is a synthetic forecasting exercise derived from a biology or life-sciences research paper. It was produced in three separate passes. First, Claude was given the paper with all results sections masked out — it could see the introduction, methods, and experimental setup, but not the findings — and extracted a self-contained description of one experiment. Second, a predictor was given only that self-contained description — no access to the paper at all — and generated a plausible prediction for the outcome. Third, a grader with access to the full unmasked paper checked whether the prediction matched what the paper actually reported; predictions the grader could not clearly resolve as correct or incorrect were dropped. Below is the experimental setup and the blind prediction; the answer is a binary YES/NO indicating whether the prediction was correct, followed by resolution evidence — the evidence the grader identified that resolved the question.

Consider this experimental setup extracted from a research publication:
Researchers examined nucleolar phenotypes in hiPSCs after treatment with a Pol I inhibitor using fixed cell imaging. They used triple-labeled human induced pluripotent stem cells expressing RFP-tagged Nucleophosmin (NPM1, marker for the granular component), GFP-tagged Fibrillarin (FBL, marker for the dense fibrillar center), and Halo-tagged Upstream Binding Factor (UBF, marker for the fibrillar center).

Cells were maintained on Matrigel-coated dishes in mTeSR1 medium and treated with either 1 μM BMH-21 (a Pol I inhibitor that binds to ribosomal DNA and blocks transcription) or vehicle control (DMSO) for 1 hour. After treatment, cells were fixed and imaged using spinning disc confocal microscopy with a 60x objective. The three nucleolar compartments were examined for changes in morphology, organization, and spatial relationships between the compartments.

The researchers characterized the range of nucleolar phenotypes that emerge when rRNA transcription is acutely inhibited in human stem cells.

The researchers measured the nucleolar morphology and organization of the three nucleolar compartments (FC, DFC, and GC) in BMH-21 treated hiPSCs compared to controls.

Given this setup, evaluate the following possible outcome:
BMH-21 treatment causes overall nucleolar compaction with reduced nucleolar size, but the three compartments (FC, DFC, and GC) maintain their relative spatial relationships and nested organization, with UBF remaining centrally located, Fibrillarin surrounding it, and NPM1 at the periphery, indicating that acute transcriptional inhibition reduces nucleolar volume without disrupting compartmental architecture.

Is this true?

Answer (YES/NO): NO